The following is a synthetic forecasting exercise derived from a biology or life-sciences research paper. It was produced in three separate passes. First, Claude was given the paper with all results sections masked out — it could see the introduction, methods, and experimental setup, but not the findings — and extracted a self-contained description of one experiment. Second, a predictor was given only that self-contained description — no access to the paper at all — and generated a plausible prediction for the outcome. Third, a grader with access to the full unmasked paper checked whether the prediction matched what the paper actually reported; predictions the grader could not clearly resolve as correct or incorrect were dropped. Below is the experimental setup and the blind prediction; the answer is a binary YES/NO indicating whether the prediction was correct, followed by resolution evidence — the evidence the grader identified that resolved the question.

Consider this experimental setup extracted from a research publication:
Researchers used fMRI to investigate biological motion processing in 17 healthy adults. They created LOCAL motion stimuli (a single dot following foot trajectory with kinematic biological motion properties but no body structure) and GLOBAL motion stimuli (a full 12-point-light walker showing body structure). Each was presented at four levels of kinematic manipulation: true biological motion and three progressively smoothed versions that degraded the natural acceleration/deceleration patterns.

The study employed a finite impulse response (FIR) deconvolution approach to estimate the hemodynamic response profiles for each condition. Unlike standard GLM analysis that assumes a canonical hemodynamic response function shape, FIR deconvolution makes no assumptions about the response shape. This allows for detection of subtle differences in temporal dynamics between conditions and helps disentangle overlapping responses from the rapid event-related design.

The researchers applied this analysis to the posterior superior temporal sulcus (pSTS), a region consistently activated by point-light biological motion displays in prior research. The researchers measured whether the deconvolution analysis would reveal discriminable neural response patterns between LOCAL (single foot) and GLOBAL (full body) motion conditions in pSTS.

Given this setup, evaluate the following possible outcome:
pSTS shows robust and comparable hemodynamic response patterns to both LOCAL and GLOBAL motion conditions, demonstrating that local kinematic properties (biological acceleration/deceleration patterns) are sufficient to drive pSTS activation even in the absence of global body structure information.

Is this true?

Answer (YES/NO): YES